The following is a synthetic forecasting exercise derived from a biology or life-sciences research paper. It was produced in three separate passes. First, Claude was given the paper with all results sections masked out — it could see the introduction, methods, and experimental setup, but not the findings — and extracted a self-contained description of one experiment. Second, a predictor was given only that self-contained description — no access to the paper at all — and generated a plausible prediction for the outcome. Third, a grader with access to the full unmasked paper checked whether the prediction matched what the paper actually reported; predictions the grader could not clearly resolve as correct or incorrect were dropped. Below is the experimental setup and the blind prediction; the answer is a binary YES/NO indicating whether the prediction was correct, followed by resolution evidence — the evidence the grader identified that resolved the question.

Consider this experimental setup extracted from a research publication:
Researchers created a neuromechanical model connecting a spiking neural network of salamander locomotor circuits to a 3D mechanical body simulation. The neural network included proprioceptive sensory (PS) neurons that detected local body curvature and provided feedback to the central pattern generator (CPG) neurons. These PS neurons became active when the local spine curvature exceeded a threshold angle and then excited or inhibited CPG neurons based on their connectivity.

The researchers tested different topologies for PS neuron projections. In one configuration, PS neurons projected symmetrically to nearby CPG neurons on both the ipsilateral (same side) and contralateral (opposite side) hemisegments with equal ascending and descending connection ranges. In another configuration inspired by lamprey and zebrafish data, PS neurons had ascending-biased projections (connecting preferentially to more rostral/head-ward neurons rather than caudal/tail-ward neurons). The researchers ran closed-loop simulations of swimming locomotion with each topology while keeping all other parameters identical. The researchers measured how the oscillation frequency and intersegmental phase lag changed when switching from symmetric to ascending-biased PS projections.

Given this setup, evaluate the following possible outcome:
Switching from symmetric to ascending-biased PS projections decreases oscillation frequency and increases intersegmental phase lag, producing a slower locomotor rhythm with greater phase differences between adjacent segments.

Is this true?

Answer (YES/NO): NO